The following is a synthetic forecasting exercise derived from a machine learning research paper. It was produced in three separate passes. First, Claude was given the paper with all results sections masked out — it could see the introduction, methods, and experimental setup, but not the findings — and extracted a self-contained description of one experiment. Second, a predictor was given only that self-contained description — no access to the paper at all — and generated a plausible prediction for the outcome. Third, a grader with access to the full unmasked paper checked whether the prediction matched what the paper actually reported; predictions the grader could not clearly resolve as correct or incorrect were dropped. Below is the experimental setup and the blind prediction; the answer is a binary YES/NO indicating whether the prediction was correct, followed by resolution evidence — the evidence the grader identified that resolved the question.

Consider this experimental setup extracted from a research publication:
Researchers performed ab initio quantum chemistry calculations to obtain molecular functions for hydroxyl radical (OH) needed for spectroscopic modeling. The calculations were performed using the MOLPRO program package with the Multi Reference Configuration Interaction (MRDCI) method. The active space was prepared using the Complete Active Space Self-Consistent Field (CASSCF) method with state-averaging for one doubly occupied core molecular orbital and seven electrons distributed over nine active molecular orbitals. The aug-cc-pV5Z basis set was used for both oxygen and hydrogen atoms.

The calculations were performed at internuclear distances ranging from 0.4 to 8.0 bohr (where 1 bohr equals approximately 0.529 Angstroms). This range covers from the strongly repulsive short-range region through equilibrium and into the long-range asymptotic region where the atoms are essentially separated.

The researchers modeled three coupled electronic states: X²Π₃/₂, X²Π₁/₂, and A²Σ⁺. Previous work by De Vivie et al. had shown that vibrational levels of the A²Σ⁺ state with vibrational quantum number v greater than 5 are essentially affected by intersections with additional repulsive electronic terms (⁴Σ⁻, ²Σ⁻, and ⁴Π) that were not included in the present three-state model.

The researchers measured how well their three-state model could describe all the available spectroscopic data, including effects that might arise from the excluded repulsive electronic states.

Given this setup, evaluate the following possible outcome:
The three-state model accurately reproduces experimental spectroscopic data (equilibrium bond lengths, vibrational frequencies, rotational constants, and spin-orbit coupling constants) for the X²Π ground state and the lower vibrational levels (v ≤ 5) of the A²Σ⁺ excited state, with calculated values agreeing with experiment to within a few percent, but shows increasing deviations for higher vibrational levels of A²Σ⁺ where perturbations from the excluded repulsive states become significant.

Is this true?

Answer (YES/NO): NO